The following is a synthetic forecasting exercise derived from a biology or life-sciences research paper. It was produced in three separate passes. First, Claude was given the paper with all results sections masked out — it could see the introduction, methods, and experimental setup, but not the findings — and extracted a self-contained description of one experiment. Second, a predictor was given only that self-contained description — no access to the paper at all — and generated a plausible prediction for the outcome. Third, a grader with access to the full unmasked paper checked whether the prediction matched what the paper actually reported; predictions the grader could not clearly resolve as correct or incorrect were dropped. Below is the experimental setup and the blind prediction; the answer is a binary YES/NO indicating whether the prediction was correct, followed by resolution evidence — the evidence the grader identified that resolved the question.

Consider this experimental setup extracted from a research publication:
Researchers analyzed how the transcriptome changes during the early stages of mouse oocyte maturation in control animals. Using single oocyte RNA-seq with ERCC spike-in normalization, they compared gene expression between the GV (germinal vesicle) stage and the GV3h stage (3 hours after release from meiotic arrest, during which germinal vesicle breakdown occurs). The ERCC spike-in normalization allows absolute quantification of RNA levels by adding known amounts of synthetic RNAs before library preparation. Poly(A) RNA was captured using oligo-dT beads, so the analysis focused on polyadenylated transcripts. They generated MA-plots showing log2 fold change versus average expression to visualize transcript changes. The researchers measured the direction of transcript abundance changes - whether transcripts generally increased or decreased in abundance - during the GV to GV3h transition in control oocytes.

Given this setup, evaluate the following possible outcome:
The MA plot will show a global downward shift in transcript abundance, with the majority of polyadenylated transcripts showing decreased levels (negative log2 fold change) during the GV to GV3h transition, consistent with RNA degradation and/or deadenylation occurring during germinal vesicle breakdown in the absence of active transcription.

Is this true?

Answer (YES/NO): NO